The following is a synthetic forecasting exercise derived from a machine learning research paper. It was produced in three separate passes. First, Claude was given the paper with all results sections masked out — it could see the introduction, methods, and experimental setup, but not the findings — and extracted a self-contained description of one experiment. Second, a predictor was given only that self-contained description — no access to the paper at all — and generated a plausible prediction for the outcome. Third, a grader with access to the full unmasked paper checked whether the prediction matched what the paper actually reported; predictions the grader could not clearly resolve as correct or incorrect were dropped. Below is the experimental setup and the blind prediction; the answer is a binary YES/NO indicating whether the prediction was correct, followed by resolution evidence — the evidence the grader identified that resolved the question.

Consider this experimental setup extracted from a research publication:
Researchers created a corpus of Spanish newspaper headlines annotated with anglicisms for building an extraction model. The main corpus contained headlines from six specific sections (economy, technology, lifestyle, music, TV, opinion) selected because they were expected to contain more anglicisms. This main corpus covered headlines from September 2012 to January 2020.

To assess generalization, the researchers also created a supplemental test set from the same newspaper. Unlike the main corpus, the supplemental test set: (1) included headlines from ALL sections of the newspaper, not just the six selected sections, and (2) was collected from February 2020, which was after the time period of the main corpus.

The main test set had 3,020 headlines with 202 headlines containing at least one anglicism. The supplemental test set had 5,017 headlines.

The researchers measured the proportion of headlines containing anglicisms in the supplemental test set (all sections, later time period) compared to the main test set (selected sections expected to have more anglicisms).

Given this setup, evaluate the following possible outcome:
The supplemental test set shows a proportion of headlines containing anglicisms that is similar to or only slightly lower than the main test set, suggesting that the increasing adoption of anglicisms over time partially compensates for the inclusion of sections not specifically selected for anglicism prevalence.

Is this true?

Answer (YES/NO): NO